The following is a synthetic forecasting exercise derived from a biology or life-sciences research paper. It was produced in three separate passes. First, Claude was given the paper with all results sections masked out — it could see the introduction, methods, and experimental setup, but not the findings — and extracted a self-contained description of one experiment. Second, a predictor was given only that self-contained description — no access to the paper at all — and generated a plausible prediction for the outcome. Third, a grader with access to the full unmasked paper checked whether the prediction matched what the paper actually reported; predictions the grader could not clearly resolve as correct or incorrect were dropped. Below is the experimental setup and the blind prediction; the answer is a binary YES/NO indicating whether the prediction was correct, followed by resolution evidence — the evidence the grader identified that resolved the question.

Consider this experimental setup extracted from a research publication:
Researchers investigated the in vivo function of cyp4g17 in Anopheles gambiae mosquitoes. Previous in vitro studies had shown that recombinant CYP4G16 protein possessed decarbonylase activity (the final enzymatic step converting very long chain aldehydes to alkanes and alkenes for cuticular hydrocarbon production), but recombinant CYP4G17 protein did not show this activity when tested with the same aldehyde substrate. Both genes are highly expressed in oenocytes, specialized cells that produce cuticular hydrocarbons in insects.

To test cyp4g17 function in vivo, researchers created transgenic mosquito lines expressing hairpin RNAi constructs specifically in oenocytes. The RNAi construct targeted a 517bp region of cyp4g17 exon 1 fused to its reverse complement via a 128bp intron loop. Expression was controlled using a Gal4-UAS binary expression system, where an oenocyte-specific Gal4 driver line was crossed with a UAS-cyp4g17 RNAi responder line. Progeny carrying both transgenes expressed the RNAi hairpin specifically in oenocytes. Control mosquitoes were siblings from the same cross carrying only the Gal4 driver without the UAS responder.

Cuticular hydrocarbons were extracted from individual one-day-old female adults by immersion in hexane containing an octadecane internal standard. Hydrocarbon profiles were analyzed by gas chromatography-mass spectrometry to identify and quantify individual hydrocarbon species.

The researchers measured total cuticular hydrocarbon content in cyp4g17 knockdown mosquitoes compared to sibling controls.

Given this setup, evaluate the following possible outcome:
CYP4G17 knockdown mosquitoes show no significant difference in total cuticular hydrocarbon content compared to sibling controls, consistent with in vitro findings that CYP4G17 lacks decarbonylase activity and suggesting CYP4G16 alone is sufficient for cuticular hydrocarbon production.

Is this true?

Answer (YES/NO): NO